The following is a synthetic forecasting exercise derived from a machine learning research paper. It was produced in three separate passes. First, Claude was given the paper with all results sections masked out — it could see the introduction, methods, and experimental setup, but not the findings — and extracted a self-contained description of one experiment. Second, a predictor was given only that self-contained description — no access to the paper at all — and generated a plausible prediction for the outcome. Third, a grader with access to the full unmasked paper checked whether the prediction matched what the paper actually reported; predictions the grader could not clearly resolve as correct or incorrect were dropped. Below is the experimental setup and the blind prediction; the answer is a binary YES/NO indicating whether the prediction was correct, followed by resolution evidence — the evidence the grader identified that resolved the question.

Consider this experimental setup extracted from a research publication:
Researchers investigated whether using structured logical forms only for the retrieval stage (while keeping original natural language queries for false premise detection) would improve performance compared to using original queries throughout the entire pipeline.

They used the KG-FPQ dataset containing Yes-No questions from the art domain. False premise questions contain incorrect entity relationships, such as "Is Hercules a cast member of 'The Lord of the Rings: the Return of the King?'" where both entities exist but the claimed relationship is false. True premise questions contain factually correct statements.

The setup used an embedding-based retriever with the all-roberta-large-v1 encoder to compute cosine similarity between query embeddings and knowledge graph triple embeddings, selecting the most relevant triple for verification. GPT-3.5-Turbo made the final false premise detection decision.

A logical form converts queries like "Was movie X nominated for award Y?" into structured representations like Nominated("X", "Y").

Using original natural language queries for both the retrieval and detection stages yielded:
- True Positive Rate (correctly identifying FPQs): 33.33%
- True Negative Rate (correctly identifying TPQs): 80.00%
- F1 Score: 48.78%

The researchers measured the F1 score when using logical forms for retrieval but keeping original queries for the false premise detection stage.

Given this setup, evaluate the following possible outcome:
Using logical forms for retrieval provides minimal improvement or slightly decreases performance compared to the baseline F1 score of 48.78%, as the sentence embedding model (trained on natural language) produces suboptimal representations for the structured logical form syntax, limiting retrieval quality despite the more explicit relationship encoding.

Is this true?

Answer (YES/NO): NO